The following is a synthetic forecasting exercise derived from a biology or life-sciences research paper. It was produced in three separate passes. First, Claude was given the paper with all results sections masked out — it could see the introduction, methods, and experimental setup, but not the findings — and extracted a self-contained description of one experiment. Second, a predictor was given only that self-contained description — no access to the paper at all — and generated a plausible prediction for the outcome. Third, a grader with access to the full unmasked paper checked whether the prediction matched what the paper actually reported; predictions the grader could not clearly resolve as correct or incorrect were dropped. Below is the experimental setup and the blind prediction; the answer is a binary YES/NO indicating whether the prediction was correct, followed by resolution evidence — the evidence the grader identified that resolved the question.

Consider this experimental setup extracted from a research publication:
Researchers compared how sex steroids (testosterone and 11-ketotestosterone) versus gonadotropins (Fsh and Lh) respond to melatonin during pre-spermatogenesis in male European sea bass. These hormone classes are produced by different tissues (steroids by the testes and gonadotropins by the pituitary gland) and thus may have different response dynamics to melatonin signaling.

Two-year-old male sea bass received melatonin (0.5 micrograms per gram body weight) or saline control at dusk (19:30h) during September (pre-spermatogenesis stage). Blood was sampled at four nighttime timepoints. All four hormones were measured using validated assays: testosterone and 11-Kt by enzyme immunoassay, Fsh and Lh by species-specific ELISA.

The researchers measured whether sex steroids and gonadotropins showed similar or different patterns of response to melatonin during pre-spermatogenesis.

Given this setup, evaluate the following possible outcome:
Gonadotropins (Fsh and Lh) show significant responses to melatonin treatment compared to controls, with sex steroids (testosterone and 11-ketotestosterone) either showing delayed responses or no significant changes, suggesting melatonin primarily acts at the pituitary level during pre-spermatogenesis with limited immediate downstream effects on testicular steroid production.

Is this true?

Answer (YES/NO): NO